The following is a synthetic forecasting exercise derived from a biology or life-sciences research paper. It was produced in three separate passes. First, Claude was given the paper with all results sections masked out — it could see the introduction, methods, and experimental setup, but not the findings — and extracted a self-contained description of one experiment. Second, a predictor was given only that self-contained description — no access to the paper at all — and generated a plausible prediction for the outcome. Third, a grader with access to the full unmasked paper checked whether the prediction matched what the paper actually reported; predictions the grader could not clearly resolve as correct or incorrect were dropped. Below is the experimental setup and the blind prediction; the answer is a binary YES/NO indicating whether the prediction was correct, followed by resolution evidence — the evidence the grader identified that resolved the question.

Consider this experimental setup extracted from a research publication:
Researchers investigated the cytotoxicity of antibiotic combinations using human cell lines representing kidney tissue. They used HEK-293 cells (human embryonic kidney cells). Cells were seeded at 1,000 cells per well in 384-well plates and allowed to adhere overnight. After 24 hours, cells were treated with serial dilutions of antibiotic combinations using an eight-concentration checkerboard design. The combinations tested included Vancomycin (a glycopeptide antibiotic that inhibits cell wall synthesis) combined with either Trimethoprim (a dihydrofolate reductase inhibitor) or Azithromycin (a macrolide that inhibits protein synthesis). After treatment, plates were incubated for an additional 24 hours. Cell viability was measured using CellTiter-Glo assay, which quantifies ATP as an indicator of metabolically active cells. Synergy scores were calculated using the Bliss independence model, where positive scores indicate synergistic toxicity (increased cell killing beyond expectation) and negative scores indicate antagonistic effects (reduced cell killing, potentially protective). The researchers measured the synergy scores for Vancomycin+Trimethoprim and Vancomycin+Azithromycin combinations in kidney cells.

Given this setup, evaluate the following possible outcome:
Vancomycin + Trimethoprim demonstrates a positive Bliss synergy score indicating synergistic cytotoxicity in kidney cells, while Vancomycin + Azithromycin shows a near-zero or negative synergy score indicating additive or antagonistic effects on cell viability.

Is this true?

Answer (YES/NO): YES